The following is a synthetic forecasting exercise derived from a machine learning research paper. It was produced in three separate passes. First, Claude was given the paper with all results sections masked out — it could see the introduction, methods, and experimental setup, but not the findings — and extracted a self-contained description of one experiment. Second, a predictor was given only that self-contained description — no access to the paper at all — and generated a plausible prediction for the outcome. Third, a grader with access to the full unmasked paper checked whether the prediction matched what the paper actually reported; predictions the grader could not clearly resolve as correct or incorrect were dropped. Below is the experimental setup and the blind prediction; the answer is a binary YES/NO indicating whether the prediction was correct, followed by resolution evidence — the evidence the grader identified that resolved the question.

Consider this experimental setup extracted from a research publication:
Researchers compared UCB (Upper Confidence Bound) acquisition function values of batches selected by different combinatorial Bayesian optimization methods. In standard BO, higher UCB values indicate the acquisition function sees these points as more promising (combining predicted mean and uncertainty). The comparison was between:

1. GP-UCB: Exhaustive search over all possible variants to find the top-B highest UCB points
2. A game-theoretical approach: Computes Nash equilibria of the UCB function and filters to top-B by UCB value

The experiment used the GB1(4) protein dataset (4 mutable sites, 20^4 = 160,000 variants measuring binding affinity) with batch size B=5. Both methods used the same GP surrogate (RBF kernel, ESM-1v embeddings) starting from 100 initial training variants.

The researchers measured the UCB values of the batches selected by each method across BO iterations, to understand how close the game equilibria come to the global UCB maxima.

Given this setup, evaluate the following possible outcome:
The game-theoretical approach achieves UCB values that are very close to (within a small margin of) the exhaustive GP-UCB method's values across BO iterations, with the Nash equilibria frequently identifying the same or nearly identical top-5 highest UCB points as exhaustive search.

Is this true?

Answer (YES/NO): NO